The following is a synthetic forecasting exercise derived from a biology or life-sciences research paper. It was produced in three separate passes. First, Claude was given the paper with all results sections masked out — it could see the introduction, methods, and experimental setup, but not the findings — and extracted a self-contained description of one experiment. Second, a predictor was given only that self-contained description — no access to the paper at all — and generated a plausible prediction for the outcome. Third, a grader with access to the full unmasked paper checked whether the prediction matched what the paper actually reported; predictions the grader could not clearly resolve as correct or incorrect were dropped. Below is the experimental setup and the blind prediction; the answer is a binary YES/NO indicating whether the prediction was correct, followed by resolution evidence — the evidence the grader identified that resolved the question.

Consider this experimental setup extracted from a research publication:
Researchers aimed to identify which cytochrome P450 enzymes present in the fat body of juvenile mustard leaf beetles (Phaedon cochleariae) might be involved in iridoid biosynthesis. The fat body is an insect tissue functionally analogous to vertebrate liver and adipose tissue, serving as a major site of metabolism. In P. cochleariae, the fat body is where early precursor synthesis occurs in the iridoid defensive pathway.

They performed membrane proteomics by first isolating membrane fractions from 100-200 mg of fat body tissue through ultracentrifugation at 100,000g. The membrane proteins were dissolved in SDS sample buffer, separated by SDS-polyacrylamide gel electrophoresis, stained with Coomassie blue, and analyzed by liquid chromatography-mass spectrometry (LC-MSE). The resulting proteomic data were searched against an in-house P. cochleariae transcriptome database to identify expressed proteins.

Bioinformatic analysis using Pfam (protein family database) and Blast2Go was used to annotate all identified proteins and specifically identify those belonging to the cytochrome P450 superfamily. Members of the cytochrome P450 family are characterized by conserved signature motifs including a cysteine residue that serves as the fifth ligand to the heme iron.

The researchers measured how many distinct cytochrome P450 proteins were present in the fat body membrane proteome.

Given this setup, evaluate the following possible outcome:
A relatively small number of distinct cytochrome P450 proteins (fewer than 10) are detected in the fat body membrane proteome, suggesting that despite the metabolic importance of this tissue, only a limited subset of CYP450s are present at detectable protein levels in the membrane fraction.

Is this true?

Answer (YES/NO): NO